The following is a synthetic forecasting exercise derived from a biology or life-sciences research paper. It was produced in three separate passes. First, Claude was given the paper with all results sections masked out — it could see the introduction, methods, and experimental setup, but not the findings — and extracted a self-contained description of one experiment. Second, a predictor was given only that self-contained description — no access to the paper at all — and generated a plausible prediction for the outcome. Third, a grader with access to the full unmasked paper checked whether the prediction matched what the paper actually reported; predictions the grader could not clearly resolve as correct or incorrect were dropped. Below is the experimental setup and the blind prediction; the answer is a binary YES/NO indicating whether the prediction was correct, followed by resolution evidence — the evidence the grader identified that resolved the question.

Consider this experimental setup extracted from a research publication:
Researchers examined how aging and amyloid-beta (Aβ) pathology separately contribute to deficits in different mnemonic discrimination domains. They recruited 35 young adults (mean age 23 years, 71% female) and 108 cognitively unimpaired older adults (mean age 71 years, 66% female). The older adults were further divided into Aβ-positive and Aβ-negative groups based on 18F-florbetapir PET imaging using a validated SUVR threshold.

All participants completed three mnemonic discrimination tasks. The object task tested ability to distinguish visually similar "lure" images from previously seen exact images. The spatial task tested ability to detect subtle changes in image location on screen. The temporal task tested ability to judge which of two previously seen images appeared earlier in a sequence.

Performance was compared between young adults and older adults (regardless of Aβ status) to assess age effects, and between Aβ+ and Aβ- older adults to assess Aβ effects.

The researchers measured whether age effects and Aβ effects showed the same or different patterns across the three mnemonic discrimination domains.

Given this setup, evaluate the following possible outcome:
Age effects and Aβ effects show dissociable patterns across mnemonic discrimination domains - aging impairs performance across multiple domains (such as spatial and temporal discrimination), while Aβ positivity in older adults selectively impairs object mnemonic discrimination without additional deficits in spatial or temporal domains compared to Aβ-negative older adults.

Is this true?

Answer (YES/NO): NO